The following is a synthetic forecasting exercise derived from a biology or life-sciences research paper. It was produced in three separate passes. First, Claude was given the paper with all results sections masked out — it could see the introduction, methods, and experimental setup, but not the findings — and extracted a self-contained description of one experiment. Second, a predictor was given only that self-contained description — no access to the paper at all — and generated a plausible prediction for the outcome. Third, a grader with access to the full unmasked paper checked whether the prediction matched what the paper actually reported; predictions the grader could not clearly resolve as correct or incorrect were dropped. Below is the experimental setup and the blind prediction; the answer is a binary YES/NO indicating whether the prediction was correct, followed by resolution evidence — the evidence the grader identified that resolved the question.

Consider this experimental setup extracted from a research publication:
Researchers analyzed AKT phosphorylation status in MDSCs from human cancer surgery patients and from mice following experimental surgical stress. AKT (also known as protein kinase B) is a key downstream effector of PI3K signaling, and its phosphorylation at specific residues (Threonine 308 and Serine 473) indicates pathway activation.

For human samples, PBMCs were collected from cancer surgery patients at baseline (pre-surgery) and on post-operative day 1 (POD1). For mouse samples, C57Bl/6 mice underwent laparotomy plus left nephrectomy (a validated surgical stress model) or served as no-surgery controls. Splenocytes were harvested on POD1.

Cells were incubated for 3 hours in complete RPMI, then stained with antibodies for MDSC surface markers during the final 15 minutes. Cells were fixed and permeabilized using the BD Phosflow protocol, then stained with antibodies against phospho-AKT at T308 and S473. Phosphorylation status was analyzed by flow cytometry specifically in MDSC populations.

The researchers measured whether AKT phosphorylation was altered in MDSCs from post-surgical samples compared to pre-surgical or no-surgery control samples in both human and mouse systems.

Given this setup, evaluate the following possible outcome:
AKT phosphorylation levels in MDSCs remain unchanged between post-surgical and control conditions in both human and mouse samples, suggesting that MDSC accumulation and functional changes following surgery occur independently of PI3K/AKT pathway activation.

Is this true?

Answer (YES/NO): NO